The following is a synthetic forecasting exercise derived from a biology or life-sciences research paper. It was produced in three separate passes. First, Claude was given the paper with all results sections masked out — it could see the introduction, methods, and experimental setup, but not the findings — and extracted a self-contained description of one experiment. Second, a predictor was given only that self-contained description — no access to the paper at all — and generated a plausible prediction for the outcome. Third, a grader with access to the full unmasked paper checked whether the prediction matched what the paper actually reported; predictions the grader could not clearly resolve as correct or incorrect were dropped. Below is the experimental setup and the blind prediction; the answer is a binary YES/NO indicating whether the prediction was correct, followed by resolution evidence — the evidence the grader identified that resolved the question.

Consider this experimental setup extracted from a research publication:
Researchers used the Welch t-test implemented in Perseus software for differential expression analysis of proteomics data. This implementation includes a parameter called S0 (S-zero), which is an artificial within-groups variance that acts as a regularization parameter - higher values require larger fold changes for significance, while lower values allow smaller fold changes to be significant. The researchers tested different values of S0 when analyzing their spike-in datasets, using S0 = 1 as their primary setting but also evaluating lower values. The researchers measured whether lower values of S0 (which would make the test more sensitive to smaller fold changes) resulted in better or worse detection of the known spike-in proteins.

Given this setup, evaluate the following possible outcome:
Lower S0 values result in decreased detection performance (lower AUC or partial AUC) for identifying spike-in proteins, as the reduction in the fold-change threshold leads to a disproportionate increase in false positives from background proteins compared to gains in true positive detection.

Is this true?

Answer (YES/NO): NO